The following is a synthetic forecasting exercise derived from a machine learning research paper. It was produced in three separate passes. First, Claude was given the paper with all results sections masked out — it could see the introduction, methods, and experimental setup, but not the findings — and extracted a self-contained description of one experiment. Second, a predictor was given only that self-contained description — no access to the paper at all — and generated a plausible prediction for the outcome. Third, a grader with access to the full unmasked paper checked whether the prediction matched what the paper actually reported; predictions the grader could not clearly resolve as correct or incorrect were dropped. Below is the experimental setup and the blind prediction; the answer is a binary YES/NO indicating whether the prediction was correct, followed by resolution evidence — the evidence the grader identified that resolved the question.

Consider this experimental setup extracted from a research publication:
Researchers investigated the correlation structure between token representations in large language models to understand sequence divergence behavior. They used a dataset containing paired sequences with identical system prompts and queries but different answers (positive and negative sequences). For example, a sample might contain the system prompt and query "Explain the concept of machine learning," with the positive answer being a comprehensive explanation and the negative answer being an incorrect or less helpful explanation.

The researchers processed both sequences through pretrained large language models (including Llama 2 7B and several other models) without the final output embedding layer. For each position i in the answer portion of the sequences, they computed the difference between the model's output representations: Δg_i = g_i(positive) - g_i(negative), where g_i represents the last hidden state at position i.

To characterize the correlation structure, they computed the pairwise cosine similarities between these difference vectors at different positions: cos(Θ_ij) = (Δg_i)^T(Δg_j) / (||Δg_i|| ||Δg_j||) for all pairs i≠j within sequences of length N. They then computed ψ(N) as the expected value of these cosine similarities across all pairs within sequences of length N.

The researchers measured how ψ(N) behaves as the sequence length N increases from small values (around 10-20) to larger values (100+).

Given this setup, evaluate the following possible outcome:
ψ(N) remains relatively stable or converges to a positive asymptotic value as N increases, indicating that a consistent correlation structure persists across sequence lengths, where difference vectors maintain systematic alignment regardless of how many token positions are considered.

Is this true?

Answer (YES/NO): NO